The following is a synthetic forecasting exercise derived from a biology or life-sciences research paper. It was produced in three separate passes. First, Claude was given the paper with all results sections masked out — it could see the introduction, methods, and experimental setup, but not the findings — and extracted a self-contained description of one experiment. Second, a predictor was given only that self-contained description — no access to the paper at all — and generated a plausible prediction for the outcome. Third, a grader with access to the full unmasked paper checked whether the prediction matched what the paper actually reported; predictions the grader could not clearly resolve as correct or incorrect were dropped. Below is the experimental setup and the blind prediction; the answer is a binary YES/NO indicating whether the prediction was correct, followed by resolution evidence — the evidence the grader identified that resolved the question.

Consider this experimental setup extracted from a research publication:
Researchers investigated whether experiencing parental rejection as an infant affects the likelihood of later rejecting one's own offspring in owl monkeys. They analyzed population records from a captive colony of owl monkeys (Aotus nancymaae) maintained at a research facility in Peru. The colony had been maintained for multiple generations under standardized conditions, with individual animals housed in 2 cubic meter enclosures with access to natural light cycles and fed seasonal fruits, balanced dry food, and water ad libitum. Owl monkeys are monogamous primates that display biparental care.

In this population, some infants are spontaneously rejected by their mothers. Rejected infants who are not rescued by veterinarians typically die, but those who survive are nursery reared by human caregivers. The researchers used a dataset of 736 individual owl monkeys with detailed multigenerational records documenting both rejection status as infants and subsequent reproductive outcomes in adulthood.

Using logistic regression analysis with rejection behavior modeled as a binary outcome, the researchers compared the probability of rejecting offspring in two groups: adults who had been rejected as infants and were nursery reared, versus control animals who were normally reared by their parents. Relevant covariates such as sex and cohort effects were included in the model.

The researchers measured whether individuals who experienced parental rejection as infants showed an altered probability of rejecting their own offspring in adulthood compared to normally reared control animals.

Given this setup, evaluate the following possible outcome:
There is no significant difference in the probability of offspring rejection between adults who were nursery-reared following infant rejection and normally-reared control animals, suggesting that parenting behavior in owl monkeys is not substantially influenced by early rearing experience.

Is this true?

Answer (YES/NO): NO